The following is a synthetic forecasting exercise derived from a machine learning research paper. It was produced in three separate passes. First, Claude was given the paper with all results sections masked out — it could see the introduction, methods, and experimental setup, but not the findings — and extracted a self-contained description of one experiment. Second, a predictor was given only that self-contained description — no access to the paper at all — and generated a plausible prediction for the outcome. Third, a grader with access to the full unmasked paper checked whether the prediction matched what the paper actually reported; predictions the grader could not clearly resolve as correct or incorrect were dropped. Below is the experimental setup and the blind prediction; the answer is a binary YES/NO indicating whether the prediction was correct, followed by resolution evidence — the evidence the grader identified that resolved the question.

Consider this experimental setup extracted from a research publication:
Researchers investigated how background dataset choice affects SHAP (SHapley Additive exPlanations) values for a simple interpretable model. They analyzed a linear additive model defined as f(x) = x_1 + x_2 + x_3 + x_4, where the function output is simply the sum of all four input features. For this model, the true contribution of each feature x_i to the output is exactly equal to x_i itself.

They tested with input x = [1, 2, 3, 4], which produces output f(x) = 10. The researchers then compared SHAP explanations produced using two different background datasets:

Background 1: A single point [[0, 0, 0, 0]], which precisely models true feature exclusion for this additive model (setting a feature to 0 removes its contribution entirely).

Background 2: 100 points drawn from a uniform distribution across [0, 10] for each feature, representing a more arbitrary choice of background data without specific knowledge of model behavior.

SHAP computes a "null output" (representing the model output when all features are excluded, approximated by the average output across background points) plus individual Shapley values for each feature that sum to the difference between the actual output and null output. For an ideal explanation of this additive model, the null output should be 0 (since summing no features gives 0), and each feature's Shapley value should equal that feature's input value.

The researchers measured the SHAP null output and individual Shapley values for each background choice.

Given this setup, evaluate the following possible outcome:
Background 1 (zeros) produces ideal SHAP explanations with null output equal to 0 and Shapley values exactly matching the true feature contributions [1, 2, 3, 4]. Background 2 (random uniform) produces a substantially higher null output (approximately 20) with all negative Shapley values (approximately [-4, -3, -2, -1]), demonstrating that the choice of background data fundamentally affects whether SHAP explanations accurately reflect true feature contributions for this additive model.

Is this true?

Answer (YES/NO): NO